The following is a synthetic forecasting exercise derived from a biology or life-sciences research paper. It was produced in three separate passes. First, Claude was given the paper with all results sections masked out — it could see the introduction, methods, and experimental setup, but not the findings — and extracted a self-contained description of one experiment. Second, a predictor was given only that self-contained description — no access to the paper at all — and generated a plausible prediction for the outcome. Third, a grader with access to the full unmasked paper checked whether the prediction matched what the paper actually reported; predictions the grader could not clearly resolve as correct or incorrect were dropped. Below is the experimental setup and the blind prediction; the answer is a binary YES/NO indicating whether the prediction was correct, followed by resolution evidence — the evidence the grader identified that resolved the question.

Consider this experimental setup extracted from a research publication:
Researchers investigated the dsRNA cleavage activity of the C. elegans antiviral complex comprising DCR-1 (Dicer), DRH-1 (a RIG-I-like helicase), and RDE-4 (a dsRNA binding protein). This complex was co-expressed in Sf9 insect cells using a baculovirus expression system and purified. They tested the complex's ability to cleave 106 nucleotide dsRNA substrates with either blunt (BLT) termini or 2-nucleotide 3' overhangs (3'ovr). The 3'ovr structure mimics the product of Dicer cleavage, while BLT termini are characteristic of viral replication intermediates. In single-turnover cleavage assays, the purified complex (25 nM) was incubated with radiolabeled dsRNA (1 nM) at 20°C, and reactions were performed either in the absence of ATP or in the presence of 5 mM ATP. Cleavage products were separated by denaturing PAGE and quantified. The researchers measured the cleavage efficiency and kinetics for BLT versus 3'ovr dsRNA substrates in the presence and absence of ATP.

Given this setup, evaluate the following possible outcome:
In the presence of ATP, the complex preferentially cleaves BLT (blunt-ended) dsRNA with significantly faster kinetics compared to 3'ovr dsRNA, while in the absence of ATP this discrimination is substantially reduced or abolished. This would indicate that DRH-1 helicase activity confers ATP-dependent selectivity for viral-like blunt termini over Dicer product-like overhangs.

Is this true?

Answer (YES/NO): YES